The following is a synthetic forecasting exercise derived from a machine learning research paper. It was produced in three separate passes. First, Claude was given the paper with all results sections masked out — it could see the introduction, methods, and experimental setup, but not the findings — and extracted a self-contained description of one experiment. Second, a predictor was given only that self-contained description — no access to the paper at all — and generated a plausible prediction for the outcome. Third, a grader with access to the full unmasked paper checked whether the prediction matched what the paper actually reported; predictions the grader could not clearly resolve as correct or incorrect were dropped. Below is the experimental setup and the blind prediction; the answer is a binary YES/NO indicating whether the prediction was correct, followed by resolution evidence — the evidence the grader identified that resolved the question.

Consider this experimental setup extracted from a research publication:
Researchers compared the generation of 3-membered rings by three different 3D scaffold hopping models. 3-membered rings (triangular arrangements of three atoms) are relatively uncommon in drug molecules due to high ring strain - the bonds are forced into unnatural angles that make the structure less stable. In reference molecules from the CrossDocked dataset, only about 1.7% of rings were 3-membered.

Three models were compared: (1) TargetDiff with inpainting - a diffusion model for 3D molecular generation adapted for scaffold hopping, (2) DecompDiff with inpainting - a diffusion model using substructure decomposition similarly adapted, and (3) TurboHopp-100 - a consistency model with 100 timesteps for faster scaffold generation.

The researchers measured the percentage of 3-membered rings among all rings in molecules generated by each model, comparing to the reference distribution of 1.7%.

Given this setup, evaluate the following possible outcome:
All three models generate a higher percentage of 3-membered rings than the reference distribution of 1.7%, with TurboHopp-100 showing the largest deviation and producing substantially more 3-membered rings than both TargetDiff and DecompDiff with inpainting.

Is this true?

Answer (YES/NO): NO